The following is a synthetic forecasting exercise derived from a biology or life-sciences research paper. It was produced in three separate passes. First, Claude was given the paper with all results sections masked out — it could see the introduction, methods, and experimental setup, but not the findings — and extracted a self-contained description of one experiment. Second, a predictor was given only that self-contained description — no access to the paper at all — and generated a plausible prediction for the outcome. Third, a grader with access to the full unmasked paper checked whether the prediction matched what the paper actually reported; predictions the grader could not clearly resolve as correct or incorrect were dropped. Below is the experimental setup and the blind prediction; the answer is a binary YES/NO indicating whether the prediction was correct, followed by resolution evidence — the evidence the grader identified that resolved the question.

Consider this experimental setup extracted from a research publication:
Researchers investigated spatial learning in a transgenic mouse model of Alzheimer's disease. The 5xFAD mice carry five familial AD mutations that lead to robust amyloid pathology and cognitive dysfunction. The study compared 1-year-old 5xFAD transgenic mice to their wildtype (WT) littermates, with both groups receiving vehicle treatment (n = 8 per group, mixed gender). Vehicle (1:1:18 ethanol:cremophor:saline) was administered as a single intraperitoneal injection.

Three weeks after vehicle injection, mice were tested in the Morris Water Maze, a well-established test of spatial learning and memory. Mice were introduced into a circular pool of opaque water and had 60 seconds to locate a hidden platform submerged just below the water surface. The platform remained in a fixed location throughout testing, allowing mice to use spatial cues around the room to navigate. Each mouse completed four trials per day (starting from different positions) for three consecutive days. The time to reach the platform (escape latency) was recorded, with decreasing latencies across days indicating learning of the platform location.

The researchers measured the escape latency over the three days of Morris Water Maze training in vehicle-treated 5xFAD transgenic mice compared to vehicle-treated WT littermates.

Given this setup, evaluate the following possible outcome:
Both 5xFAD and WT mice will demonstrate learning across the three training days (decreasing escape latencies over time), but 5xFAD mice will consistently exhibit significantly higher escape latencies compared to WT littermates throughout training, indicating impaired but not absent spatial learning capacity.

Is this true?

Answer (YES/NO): NO